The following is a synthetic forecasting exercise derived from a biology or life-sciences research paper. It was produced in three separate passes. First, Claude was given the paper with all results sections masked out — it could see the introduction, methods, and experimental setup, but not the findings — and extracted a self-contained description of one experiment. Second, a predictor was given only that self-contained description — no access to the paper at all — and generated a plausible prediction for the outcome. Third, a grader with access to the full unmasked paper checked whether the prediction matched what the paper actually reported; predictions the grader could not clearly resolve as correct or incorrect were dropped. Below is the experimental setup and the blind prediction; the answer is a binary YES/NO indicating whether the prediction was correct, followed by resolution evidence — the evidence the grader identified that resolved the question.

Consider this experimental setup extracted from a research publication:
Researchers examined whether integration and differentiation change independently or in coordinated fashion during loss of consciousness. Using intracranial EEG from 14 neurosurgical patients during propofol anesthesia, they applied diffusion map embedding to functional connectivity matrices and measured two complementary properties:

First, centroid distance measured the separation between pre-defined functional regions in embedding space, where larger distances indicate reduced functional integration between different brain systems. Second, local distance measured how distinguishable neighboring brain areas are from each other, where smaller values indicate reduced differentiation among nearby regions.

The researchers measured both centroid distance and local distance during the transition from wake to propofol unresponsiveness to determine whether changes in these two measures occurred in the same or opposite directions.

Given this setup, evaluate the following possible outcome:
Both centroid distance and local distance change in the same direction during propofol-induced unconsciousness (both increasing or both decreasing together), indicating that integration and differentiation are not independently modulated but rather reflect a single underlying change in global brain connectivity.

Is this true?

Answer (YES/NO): NO